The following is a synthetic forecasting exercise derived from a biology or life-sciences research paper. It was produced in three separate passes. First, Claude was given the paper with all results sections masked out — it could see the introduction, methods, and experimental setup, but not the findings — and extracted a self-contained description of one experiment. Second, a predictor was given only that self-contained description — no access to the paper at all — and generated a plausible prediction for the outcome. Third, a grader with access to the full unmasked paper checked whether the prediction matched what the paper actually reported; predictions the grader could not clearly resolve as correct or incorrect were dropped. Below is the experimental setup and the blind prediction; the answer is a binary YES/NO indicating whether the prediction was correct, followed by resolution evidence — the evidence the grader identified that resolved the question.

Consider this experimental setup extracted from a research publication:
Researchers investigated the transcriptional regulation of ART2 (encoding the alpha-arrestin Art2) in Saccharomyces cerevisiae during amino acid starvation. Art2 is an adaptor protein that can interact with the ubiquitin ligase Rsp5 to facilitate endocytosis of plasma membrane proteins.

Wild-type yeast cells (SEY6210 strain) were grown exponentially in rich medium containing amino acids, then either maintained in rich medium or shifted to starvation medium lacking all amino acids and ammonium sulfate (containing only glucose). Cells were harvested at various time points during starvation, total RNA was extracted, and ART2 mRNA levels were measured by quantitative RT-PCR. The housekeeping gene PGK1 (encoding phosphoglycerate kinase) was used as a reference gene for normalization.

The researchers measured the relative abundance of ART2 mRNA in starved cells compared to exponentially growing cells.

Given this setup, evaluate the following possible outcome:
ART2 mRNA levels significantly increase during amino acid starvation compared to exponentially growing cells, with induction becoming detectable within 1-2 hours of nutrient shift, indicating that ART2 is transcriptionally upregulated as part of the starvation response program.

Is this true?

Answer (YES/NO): NO